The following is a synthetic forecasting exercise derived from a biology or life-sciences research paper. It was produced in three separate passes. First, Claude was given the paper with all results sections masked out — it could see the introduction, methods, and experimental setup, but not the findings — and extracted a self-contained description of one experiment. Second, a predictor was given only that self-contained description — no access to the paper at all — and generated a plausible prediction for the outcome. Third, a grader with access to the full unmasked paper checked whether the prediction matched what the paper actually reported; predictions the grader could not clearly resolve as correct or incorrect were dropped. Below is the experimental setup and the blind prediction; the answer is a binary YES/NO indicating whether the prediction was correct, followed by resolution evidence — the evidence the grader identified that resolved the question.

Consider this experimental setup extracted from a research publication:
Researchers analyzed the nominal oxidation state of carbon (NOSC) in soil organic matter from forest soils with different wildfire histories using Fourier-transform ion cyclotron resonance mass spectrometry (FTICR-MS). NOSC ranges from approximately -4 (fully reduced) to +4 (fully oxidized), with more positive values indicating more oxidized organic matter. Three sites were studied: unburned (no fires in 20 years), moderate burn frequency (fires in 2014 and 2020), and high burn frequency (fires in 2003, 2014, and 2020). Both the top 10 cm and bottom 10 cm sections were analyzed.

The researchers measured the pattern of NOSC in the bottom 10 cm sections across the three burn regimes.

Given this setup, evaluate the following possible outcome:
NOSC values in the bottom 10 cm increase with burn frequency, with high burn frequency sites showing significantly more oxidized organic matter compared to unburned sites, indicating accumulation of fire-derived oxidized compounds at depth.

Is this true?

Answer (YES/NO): NO